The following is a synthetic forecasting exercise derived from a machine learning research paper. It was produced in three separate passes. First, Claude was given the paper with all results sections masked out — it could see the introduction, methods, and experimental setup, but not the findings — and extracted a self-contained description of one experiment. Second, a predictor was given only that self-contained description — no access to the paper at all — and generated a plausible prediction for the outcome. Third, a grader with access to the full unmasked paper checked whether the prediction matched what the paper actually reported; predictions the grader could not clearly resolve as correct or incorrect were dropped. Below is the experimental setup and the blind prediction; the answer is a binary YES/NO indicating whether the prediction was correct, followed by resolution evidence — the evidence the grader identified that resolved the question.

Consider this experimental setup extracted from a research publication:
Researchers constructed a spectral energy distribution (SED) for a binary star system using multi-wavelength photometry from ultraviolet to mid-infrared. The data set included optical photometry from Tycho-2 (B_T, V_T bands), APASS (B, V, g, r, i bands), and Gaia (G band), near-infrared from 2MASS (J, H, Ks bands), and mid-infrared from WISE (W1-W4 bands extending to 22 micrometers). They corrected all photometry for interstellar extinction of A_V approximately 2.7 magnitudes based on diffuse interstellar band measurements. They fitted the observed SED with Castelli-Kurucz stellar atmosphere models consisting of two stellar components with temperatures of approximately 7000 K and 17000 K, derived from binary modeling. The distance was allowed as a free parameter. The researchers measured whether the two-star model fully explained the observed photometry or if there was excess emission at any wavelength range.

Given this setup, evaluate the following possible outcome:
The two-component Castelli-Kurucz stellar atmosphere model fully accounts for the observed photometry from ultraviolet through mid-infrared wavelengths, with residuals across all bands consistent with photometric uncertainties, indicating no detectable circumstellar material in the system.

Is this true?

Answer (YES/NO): NO